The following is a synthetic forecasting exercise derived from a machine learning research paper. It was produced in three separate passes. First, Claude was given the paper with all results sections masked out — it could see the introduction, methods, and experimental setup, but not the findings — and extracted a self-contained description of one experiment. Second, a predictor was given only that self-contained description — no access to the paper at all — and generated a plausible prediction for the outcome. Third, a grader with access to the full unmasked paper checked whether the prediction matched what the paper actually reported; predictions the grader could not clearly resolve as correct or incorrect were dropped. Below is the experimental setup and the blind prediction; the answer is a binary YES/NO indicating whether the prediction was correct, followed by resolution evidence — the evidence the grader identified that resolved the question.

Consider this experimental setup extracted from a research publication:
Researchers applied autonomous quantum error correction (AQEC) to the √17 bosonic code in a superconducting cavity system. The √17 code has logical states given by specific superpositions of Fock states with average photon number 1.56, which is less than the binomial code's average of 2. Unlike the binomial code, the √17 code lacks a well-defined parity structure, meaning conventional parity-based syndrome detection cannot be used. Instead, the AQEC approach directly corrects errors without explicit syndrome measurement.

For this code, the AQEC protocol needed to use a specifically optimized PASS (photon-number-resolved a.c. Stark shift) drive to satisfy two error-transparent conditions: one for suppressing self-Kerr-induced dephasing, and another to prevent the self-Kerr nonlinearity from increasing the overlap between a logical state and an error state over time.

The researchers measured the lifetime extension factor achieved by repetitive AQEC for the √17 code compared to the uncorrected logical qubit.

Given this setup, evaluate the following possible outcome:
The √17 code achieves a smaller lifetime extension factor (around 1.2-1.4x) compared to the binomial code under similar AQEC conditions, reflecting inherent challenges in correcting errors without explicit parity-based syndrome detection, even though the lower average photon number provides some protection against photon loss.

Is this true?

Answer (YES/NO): NO